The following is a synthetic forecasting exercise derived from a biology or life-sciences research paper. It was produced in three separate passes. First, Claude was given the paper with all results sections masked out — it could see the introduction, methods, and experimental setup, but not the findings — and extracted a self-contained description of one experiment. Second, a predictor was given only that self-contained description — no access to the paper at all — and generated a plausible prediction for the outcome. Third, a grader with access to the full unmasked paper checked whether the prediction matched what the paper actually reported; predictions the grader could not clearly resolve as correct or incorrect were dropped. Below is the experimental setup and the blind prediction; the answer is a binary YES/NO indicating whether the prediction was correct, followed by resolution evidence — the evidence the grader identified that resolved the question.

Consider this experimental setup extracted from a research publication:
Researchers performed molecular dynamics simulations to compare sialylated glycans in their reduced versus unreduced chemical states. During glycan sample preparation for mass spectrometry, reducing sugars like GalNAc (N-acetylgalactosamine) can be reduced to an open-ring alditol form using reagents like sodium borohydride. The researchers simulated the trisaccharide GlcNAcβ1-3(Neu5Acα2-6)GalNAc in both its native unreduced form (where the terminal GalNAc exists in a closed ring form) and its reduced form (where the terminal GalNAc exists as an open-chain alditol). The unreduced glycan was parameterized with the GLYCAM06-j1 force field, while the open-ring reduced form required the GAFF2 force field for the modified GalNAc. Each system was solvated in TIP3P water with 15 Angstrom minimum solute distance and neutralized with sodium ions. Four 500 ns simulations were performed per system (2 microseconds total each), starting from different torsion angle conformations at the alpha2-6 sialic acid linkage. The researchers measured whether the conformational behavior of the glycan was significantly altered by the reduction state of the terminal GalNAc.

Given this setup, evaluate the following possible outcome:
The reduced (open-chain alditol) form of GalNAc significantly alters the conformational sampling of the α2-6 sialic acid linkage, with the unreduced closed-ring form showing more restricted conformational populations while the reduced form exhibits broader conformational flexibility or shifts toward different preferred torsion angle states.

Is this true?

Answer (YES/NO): NO